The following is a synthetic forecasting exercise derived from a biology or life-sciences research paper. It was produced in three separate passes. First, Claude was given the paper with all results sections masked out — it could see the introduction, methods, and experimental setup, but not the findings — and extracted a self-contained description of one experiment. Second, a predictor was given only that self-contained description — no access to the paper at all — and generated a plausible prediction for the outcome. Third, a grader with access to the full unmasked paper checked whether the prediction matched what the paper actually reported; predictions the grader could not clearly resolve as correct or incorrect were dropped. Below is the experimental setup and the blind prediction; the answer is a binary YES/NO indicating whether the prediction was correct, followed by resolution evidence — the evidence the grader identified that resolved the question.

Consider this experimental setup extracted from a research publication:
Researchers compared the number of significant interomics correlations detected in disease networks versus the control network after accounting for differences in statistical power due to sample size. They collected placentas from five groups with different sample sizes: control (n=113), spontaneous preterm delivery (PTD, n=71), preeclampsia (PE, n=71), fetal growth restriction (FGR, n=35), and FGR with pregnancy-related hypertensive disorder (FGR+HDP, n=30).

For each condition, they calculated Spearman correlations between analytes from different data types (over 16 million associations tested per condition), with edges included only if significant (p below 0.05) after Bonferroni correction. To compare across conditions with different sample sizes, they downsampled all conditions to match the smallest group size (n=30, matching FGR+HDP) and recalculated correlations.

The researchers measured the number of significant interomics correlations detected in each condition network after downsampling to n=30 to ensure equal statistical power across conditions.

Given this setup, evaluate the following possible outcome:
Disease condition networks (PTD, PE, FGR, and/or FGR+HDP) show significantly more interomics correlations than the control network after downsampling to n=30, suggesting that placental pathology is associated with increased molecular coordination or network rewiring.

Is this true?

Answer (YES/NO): YES